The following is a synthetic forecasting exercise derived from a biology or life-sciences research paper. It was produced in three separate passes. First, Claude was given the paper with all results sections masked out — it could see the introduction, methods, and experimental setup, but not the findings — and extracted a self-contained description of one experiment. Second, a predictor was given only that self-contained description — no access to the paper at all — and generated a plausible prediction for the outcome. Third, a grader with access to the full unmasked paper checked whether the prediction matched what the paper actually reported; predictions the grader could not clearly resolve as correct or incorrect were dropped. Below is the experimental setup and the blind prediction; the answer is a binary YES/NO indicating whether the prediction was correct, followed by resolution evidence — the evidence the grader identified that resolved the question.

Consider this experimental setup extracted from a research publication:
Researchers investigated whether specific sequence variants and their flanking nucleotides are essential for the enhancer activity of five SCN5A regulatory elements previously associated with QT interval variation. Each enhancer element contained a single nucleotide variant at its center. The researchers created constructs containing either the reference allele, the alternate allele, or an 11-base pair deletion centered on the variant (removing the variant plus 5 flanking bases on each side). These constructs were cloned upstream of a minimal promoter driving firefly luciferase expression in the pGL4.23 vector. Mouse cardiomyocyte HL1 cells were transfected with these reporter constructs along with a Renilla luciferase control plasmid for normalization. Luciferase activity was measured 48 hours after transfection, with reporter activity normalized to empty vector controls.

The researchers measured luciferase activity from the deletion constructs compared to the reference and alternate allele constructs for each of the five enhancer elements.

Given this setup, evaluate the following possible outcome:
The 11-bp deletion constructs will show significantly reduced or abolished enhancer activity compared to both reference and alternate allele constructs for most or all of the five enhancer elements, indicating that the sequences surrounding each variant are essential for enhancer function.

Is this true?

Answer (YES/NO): NO